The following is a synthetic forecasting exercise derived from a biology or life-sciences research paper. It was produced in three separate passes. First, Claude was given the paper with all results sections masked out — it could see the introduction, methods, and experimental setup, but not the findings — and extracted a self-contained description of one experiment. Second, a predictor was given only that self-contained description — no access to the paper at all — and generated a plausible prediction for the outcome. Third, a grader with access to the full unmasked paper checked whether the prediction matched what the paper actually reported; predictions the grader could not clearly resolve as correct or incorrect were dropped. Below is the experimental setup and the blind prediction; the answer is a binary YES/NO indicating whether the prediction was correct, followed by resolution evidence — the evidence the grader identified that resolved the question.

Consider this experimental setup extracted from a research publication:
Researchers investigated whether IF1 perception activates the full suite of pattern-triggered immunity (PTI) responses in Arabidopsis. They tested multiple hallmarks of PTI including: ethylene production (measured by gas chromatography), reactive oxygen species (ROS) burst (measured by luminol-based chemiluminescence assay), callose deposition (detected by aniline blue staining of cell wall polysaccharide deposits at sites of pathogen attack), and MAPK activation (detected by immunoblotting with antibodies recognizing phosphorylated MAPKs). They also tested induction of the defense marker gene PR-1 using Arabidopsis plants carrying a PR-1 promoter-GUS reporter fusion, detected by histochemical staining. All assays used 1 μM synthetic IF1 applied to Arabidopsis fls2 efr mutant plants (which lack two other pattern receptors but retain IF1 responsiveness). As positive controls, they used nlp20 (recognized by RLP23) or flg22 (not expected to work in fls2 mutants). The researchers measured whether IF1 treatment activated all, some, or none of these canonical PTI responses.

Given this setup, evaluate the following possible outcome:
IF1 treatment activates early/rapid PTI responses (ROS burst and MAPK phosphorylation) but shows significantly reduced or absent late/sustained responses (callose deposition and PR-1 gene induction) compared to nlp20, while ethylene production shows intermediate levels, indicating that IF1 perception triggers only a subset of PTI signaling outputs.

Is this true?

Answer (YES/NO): NO